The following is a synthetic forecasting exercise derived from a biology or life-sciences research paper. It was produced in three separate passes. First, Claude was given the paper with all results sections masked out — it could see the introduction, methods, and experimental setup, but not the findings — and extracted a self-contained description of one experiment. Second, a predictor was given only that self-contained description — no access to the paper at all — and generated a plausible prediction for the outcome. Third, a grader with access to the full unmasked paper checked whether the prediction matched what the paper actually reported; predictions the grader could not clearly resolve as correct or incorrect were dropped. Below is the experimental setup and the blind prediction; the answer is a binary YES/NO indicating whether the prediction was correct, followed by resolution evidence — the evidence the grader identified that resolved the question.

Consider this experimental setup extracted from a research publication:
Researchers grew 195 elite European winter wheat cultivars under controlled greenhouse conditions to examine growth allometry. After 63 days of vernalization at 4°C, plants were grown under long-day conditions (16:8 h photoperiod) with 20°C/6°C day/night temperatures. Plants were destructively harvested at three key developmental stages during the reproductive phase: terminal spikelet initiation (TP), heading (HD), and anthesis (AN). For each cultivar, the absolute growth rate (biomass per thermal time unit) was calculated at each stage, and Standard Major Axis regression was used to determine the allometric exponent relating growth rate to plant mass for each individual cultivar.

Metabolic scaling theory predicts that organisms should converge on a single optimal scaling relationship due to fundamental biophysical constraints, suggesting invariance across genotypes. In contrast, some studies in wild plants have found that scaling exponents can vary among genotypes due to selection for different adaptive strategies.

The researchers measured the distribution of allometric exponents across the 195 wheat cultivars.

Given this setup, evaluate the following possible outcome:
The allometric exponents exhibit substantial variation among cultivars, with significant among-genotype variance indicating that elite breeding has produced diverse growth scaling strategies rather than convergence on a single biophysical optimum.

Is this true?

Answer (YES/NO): YES